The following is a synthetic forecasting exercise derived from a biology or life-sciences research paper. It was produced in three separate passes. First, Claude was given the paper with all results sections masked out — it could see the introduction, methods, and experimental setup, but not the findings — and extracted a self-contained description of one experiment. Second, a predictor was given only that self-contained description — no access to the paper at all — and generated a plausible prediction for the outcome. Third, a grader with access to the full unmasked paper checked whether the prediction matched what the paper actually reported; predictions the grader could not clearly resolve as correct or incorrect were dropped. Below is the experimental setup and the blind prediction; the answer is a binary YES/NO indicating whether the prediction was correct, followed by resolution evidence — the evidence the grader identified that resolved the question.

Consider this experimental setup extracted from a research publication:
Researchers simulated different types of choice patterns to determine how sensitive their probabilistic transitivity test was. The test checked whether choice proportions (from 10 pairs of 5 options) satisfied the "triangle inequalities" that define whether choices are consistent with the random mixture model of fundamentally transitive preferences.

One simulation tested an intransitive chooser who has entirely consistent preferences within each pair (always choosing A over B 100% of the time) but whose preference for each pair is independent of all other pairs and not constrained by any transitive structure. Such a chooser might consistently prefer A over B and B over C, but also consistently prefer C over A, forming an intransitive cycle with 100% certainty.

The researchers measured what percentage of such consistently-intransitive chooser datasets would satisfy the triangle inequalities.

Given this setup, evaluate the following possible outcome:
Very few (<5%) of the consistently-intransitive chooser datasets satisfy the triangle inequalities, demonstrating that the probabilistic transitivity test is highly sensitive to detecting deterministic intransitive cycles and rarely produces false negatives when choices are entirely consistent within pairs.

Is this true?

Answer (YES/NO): NO